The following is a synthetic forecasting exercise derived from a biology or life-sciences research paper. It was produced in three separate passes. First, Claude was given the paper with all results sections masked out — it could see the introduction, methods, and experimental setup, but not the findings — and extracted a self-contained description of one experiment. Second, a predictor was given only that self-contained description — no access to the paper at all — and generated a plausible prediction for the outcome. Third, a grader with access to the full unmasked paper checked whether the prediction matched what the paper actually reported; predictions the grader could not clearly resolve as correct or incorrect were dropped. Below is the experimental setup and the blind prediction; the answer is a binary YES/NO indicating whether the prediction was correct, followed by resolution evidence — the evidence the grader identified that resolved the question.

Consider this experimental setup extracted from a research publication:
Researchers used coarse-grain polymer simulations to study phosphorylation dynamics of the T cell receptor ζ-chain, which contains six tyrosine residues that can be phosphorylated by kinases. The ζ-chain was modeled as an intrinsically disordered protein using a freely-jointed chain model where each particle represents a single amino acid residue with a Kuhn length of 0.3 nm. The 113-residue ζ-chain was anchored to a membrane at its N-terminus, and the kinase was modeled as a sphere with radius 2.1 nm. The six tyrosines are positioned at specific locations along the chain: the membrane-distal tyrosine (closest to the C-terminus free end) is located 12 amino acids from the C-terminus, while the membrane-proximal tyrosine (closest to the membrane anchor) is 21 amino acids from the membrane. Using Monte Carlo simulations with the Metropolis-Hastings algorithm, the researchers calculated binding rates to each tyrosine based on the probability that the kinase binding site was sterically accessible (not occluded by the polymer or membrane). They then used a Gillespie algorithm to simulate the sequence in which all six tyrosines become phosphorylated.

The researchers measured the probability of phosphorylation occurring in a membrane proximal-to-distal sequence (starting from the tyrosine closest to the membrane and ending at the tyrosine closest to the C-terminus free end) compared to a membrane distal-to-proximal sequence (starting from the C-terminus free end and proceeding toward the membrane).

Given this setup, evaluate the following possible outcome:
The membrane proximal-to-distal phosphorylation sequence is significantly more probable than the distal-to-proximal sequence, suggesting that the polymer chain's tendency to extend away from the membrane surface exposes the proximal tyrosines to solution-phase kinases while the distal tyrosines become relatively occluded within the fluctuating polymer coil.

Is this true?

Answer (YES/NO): NO